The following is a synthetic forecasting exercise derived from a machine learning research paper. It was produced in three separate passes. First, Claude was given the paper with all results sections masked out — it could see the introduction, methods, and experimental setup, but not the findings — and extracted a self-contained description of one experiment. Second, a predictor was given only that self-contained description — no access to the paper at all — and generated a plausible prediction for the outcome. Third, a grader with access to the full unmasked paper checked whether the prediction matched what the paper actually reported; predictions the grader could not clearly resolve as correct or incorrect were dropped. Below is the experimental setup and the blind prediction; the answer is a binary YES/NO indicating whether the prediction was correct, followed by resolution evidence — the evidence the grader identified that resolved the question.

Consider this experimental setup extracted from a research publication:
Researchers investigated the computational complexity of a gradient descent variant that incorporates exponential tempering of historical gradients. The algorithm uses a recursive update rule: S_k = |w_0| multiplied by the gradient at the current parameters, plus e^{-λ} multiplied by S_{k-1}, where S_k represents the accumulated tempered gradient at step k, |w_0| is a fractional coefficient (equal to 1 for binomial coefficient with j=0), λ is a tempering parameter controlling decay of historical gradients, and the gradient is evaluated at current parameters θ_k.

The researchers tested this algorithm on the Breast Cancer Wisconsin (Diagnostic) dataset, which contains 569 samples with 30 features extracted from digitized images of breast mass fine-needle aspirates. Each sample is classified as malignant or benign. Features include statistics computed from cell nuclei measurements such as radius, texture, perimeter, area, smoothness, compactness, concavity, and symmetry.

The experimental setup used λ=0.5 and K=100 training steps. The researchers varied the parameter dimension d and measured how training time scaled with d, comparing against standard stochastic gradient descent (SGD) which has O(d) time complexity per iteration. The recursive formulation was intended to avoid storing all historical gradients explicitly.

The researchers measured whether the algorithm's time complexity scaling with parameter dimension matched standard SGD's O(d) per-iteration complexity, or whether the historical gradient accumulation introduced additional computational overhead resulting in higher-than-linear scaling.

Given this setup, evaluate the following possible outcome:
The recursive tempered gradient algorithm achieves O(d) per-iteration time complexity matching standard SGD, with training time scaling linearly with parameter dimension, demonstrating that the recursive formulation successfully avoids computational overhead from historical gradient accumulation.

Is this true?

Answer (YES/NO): YES